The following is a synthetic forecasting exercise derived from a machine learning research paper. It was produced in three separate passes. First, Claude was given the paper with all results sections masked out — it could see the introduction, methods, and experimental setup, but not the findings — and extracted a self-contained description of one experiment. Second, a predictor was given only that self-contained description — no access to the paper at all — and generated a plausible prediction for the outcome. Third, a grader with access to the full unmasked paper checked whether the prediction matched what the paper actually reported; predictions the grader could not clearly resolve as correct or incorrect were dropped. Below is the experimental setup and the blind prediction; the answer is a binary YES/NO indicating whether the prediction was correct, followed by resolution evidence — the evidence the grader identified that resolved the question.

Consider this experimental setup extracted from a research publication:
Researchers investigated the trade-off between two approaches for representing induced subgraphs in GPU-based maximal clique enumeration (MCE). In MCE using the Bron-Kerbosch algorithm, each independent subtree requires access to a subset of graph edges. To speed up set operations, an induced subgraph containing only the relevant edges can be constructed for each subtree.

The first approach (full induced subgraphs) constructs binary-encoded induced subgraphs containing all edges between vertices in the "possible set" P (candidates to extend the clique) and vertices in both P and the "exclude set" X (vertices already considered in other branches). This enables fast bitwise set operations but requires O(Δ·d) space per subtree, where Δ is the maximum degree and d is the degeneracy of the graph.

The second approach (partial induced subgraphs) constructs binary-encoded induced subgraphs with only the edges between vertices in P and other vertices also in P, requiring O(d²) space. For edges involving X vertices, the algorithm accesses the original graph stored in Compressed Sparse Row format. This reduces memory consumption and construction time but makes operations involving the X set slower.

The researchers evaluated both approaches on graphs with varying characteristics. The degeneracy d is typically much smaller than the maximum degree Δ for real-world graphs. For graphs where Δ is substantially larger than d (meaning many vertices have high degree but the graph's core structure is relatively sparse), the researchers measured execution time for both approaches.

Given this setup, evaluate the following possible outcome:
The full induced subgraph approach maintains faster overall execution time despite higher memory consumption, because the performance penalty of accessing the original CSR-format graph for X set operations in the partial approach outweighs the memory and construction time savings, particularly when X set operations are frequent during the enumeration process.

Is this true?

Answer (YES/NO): NO